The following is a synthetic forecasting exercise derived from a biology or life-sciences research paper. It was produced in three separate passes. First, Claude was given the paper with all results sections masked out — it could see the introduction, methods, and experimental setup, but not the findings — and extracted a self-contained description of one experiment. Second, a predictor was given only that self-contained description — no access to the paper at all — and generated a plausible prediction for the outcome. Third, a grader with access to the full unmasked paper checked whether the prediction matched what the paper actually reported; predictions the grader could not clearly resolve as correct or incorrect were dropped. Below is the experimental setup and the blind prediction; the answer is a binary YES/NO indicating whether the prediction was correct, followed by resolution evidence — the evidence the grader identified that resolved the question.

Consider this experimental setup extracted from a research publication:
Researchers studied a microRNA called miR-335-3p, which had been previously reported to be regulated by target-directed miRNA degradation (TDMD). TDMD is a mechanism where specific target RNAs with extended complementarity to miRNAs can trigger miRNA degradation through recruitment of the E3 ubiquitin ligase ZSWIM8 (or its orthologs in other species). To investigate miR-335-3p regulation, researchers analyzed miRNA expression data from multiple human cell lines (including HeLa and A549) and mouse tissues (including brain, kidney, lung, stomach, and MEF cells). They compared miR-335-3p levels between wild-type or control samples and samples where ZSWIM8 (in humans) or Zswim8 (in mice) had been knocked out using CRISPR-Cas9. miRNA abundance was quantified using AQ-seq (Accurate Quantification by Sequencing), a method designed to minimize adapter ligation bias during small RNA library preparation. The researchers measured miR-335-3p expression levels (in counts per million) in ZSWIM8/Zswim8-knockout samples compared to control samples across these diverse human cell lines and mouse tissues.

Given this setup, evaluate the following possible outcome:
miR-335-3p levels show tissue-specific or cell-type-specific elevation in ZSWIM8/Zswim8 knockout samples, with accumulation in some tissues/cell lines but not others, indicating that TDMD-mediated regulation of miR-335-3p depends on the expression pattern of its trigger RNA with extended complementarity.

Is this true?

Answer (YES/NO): NO